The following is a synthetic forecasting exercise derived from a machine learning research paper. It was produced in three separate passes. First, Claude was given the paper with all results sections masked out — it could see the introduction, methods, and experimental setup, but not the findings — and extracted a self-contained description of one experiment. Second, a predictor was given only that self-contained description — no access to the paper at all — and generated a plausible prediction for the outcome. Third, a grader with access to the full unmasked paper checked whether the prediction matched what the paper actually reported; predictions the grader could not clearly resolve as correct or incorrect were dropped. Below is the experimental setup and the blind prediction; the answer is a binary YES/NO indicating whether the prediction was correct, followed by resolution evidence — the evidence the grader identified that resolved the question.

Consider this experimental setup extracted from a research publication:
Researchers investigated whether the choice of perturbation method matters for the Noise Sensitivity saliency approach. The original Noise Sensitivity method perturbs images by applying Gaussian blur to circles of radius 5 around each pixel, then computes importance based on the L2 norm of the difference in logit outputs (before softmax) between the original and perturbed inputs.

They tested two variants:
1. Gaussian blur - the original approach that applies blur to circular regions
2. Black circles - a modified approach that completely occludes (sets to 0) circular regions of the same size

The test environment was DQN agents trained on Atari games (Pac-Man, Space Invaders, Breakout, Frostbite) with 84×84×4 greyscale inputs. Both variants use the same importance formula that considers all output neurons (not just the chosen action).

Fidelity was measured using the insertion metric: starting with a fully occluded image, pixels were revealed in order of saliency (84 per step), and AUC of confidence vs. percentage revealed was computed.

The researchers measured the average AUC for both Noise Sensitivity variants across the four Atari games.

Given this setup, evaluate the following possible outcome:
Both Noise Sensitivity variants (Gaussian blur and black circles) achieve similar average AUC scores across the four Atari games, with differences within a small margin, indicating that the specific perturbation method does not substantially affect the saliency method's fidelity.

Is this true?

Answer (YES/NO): YES